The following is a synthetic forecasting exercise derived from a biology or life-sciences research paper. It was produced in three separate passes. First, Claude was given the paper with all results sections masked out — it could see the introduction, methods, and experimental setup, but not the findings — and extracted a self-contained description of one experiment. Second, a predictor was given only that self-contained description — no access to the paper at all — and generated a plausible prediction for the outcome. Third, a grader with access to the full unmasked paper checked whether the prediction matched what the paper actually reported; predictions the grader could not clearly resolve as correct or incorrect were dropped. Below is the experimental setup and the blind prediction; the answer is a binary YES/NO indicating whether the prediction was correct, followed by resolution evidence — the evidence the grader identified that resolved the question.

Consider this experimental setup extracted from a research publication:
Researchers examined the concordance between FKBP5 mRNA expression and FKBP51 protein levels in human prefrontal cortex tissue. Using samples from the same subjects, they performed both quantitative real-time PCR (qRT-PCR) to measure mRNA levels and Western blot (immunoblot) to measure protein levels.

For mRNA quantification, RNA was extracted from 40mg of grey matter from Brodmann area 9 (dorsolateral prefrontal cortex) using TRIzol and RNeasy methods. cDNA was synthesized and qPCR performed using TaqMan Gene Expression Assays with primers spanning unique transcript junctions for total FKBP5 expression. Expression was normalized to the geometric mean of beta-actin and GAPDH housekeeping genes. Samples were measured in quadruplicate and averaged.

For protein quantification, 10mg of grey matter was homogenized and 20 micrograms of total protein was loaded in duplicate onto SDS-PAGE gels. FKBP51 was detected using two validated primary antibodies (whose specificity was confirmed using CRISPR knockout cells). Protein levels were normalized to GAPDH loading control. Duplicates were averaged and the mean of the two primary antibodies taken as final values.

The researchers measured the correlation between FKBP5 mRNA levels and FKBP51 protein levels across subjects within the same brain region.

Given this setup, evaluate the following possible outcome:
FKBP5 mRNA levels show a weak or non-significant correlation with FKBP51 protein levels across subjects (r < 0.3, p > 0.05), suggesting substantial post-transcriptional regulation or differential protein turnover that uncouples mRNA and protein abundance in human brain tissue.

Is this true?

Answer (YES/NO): NO